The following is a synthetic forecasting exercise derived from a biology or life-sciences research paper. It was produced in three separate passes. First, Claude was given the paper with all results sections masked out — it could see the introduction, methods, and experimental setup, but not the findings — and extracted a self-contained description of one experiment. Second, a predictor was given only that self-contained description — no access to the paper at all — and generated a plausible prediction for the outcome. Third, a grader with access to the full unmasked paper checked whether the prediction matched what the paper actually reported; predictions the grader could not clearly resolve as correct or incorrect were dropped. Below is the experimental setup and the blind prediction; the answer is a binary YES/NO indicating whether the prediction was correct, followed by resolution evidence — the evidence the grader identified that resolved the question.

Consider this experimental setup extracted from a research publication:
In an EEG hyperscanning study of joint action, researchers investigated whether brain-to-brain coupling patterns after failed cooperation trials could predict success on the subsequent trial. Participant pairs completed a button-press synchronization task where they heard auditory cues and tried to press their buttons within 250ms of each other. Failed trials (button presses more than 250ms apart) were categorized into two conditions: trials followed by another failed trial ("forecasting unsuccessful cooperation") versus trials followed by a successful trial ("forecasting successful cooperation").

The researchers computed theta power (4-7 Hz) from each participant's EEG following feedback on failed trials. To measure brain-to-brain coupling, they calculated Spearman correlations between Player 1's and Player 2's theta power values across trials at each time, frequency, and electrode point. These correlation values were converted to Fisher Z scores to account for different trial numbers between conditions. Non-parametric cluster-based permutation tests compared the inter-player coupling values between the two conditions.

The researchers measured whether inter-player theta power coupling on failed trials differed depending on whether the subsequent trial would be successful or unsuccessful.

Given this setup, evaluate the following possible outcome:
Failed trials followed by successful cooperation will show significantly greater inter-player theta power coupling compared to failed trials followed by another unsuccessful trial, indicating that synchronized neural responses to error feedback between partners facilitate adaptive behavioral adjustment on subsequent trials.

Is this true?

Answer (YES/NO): NO